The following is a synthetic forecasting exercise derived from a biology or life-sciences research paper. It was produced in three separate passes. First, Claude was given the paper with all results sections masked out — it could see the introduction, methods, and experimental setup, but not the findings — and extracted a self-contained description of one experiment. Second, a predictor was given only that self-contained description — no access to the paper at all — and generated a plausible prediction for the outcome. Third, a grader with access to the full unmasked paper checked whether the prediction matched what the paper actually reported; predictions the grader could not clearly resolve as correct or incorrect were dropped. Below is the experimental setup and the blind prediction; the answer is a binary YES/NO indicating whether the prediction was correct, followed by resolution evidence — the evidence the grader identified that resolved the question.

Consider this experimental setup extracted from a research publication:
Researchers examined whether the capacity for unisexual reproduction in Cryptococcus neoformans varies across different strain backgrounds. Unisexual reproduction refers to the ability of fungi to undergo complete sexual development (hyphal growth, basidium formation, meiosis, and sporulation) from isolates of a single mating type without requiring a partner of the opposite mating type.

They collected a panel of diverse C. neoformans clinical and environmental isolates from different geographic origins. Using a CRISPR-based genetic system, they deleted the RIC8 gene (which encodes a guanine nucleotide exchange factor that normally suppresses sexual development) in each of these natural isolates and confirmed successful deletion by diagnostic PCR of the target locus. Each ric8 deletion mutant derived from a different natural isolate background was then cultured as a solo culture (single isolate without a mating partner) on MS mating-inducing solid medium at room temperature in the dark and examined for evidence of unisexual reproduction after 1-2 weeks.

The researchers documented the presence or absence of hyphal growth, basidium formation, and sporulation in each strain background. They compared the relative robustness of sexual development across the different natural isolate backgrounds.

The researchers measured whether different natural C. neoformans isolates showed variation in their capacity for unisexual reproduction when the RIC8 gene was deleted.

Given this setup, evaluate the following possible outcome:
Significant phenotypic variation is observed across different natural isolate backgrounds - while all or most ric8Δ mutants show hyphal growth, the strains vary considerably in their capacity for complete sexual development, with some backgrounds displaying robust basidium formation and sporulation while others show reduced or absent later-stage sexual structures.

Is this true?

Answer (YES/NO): YES